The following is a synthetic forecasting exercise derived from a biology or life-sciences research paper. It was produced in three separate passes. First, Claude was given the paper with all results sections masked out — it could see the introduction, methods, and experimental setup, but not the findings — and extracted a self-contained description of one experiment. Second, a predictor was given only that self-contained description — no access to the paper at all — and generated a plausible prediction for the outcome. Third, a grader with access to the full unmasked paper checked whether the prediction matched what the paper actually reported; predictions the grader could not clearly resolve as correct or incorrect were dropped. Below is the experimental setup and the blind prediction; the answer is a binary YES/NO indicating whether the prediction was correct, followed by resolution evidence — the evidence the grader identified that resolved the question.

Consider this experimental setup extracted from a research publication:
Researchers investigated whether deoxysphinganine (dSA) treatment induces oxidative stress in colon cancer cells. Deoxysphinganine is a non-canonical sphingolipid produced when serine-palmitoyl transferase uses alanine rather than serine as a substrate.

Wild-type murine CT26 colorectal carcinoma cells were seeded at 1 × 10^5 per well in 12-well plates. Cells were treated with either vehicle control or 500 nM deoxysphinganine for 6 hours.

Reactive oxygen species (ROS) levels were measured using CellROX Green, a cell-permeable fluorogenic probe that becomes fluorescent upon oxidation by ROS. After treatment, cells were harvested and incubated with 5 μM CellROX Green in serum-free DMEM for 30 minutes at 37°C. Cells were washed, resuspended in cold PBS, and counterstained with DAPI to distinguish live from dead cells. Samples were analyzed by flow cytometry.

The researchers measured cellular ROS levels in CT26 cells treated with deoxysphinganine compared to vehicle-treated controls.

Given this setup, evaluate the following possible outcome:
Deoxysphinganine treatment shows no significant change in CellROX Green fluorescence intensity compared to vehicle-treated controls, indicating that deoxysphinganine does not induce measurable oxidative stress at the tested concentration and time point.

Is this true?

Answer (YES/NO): NO